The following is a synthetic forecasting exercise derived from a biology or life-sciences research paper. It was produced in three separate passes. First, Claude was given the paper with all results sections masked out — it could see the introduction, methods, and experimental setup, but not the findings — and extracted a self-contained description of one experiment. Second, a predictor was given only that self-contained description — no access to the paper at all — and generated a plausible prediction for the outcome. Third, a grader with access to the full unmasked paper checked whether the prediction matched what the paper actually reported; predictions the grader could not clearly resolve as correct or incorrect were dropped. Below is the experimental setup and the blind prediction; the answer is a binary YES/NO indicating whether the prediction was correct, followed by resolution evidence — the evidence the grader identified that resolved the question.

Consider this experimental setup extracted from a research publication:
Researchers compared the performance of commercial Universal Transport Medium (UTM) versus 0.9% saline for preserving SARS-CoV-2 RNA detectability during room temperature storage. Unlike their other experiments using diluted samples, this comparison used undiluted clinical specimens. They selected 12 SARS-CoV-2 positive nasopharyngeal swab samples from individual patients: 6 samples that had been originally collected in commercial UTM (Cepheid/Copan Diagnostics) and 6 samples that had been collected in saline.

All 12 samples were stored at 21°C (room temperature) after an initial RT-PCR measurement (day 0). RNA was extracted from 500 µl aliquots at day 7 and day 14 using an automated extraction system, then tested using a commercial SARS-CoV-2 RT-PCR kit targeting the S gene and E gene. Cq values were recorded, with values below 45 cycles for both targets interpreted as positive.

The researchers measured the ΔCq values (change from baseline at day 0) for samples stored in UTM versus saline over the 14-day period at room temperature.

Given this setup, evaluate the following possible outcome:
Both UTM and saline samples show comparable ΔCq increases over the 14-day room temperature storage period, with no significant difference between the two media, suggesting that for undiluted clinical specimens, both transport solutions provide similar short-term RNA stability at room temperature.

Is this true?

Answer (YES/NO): YES